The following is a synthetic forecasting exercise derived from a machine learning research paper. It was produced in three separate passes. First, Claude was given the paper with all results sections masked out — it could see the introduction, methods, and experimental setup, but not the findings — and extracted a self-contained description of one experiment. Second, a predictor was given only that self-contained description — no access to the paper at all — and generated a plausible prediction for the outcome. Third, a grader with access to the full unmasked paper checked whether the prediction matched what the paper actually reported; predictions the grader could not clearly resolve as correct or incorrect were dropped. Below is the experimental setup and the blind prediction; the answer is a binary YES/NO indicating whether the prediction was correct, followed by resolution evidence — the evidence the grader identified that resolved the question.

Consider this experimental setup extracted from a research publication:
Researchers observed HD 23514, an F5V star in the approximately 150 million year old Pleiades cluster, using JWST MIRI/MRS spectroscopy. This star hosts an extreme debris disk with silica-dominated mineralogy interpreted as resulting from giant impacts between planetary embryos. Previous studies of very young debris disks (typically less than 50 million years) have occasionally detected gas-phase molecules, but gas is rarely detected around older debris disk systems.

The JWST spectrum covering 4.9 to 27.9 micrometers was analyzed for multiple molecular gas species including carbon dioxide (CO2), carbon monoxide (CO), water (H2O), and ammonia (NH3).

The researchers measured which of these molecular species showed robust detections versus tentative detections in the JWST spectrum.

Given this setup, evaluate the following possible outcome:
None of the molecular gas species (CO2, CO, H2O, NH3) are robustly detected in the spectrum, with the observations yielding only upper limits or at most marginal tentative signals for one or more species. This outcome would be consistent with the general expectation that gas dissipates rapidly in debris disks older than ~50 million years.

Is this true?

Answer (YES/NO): NO